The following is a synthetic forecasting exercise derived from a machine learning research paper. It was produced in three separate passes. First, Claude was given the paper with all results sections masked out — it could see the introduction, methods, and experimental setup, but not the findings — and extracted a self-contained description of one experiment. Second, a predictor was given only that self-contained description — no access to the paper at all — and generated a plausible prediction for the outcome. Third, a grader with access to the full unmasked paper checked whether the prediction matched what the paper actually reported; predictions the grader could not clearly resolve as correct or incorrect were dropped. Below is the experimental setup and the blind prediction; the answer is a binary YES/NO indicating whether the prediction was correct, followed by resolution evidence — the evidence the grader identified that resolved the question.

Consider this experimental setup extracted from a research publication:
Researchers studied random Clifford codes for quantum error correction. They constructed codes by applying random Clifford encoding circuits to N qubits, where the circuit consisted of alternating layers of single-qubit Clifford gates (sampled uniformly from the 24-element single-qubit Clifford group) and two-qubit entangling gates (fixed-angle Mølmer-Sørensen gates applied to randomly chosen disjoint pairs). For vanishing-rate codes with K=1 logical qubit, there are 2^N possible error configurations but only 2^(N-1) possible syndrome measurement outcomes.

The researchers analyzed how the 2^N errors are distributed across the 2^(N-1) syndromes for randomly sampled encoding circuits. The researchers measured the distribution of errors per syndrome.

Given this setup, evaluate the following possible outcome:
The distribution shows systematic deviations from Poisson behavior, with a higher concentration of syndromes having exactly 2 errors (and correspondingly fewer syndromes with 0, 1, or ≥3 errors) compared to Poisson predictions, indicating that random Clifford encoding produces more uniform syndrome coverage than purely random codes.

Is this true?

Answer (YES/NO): YES